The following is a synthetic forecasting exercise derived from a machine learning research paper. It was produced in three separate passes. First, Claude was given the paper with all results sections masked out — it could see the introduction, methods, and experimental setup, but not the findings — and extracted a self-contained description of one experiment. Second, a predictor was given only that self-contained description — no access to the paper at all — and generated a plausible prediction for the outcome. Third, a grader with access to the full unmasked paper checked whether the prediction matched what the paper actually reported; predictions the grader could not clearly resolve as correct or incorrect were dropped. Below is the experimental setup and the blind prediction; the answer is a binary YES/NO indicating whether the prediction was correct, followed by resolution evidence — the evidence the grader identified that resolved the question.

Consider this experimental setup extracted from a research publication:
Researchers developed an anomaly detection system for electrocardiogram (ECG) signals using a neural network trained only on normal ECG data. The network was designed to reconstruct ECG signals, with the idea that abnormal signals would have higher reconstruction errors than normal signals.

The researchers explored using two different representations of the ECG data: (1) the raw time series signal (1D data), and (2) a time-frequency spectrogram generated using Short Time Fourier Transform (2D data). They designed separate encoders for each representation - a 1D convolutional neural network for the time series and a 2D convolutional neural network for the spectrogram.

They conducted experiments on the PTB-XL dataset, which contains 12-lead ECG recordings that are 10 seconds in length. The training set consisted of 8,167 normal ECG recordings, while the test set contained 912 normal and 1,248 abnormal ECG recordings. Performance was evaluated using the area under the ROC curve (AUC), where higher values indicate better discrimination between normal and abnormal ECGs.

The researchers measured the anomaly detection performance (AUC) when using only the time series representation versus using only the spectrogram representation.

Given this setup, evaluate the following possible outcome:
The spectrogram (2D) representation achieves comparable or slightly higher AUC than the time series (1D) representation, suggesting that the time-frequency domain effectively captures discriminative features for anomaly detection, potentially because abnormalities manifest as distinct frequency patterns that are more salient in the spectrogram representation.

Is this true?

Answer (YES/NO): NO